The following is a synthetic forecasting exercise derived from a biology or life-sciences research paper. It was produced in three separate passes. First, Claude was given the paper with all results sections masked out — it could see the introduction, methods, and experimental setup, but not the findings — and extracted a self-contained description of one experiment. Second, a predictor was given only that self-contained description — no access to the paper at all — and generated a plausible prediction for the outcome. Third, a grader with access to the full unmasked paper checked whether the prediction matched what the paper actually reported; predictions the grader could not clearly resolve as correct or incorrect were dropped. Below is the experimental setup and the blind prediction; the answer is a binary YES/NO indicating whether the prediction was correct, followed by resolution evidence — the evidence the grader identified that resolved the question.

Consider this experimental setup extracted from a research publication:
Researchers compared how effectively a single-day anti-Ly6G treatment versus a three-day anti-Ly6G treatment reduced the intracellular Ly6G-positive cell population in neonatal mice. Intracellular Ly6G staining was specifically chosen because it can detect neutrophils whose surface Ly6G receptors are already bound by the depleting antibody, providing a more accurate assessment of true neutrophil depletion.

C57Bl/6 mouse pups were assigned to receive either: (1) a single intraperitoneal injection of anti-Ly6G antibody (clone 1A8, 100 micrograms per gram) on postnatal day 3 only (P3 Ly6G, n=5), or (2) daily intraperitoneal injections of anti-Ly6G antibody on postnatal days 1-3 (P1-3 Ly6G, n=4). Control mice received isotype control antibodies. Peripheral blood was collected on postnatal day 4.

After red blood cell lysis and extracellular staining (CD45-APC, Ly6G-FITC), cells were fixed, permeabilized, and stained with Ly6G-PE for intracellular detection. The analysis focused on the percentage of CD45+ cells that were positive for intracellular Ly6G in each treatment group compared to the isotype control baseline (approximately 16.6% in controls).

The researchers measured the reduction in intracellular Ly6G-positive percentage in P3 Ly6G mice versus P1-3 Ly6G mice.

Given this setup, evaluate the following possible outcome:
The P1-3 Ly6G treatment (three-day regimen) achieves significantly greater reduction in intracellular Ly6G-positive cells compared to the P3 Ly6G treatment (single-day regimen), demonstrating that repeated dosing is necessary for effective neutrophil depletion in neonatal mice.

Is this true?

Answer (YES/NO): NO